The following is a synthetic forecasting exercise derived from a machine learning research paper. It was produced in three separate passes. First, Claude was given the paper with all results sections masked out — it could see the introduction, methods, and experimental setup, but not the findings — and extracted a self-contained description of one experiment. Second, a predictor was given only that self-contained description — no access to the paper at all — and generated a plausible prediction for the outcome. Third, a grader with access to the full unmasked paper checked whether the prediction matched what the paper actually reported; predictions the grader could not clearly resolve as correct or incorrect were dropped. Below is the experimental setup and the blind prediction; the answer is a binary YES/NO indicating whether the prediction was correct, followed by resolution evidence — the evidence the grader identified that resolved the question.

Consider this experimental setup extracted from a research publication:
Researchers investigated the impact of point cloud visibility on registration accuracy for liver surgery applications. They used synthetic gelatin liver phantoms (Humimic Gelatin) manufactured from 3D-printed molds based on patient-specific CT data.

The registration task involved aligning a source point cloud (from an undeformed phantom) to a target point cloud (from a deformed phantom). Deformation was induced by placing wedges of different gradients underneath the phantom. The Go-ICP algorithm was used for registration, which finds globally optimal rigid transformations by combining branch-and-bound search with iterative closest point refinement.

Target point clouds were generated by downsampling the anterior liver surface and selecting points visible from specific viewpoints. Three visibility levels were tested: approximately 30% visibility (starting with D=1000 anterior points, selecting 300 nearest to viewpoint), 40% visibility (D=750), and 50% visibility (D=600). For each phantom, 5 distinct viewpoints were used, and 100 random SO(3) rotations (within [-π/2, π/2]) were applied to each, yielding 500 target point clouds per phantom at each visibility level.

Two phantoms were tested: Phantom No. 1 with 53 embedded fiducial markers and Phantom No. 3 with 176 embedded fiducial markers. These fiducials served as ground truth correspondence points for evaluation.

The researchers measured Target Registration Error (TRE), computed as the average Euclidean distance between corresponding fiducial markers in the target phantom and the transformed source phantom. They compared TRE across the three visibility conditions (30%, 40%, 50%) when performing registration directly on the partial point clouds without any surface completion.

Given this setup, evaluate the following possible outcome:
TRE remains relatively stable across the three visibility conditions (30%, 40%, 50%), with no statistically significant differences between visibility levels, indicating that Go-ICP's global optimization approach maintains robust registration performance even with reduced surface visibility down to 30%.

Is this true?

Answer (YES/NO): NO